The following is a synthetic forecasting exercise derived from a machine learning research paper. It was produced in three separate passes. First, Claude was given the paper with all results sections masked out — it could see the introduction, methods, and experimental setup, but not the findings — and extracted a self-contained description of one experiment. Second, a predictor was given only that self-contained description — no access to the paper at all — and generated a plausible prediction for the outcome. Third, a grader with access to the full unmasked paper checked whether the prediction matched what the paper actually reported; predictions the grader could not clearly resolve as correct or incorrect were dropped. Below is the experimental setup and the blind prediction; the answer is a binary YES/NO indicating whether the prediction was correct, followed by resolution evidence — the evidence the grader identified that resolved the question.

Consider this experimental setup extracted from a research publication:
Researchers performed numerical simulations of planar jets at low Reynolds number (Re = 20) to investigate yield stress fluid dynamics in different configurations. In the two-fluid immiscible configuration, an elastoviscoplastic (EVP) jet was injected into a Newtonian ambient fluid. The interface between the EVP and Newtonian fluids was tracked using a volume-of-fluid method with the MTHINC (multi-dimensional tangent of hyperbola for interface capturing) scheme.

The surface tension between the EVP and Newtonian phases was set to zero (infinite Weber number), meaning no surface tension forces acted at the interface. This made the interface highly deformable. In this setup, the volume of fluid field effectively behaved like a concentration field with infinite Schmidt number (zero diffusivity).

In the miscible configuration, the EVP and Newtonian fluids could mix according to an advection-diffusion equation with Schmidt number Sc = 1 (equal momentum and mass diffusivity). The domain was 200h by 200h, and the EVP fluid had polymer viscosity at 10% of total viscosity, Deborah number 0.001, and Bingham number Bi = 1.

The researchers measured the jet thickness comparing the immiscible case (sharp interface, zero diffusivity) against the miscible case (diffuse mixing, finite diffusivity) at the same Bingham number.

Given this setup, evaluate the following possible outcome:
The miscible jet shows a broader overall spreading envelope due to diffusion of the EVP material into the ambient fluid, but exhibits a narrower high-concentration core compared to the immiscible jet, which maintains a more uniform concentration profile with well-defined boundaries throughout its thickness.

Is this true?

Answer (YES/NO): NO